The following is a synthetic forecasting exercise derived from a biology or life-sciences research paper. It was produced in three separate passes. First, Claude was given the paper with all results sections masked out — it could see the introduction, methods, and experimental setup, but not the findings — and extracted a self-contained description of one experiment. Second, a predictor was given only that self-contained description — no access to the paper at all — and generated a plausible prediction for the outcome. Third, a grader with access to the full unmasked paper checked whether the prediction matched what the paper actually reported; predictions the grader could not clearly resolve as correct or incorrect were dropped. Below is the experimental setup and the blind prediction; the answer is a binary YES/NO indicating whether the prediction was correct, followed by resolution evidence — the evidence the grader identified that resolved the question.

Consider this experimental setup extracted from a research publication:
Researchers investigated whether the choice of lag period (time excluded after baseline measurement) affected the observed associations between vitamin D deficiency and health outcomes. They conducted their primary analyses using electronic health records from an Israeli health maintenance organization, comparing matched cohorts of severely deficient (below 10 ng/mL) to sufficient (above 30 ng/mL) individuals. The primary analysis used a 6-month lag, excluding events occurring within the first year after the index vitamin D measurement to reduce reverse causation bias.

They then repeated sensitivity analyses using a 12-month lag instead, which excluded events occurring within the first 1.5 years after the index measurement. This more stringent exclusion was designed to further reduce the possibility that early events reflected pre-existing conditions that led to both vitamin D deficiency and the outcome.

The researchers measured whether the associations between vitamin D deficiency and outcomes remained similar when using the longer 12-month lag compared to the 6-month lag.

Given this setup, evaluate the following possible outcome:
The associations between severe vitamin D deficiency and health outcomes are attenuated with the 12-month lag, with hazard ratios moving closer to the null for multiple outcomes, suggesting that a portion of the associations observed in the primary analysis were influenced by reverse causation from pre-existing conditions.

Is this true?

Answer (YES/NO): NO